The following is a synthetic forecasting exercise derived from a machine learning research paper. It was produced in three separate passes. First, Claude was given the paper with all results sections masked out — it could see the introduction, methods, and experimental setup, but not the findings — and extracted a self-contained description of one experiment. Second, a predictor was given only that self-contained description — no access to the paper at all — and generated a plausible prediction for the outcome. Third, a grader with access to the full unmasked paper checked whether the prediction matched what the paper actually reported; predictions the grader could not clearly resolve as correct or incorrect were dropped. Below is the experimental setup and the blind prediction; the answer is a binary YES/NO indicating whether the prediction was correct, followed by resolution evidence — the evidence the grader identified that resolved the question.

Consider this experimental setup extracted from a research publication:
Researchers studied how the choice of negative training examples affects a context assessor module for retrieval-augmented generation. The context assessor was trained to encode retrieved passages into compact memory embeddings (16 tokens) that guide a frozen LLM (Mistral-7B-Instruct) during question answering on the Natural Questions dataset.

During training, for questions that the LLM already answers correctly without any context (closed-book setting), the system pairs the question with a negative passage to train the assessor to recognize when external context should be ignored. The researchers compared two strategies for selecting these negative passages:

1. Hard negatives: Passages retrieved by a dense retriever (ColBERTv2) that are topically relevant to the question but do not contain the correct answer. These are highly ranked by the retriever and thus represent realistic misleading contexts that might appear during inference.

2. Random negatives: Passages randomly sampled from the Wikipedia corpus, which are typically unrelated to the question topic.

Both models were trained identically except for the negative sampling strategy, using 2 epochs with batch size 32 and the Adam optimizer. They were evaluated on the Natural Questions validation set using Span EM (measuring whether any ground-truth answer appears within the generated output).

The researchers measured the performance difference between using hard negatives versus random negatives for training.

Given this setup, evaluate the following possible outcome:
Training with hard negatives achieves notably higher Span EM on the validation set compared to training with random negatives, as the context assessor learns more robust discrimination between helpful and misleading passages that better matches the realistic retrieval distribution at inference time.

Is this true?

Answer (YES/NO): YES